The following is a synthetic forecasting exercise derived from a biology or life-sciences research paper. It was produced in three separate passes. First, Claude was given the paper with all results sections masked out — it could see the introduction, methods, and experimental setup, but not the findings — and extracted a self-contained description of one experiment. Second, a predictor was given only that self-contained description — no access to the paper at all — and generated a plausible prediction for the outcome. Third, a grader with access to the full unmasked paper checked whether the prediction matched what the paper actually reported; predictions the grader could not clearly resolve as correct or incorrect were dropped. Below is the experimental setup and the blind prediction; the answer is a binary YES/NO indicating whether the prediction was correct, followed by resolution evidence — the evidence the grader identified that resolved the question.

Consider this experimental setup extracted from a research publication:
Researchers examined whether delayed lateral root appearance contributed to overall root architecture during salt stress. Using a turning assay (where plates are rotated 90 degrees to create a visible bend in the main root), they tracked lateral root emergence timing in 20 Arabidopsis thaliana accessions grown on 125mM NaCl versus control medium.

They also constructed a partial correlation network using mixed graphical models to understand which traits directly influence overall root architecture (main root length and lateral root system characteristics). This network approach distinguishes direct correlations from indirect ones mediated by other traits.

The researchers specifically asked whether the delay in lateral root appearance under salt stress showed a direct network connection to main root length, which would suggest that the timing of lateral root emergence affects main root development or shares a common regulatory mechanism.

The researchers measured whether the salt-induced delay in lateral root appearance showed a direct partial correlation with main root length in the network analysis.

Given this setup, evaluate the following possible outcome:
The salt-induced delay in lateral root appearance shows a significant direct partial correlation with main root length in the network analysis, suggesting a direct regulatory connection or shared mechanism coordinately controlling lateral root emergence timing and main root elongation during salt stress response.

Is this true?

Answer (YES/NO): YES